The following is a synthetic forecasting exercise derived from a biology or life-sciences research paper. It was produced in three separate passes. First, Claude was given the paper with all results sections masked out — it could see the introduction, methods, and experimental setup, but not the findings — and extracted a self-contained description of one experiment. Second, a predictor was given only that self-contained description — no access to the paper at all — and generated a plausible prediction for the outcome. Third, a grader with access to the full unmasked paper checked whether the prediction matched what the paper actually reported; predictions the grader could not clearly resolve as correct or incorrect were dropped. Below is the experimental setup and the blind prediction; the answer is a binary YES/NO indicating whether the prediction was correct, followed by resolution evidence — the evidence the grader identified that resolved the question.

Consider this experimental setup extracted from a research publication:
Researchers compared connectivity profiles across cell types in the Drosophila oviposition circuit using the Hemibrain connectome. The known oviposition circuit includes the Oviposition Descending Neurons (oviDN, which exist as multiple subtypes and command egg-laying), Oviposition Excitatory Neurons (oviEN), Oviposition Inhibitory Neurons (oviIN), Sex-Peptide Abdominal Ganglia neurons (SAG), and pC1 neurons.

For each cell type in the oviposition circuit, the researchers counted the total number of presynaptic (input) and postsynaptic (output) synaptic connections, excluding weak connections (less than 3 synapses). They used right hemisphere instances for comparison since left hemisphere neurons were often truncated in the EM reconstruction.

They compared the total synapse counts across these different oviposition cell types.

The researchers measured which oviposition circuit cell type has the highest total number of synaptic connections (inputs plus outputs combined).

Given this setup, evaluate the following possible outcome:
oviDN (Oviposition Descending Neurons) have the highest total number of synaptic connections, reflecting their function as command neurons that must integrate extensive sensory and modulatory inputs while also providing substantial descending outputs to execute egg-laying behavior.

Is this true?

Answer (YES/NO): NO